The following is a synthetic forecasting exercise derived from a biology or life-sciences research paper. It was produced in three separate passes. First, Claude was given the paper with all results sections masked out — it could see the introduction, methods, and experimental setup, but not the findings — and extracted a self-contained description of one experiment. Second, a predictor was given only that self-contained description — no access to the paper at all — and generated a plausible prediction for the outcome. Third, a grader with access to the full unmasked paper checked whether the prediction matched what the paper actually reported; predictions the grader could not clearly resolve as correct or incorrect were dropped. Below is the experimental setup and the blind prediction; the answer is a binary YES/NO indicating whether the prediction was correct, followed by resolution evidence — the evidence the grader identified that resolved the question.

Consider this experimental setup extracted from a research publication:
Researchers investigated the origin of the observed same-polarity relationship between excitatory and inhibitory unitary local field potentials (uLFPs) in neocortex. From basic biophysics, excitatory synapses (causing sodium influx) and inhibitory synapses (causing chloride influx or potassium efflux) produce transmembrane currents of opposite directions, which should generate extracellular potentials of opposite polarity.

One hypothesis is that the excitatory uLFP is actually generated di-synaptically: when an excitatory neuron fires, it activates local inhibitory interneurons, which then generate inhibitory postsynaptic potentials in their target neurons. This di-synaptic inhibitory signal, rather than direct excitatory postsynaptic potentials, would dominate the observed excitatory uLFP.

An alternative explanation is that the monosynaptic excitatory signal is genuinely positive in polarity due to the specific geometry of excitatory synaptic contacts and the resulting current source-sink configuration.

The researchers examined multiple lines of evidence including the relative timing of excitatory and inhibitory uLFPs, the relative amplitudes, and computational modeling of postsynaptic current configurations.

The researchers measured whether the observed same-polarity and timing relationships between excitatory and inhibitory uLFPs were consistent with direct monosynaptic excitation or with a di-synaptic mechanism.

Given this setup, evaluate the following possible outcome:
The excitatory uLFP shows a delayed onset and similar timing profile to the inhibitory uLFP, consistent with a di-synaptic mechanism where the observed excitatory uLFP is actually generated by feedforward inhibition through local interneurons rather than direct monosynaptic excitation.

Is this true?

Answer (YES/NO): YES